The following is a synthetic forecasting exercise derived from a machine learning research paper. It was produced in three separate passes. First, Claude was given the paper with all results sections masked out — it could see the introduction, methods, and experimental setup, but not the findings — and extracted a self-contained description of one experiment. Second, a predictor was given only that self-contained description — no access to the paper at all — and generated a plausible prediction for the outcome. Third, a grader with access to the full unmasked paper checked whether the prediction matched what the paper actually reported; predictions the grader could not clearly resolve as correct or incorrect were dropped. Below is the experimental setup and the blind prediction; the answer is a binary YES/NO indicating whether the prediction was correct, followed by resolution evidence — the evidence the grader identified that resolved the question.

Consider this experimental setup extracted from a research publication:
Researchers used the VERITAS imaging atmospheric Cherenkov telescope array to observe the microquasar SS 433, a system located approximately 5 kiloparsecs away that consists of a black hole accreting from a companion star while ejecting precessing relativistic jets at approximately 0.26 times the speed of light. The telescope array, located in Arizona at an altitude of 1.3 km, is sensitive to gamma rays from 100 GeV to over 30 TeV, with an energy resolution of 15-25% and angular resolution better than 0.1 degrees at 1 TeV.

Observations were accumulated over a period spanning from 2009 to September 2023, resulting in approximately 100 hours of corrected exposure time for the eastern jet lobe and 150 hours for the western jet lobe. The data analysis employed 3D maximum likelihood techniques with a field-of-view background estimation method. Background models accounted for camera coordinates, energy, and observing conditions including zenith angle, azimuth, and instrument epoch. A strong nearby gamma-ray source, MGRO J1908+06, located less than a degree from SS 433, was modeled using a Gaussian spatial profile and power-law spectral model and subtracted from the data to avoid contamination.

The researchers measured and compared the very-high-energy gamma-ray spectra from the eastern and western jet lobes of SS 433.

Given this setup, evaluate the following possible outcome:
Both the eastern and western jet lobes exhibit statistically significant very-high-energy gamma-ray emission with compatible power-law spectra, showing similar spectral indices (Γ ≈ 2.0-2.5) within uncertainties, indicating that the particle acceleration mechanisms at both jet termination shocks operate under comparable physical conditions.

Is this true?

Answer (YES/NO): YES